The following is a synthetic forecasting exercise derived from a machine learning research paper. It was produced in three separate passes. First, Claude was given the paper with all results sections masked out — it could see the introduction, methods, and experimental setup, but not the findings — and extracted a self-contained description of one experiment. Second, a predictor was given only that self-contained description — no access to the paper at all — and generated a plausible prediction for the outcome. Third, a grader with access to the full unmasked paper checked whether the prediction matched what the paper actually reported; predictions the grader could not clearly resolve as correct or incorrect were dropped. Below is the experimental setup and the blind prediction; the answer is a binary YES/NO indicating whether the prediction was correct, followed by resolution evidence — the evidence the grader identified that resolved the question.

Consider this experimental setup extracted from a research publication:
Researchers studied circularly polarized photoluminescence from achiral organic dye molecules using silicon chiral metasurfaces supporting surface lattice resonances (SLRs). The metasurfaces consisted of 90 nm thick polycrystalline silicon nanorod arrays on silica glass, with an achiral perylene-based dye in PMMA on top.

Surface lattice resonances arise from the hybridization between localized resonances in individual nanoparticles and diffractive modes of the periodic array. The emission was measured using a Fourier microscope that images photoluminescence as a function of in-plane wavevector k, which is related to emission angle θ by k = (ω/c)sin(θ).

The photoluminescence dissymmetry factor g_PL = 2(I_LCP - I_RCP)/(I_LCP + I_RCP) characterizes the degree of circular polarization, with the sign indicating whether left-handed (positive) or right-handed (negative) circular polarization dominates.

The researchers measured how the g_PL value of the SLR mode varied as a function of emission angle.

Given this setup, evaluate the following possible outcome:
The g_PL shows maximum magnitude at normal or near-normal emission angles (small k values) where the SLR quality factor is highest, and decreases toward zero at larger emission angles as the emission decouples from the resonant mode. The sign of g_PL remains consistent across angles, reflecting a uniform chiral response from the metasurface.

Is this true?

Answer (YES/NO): NO